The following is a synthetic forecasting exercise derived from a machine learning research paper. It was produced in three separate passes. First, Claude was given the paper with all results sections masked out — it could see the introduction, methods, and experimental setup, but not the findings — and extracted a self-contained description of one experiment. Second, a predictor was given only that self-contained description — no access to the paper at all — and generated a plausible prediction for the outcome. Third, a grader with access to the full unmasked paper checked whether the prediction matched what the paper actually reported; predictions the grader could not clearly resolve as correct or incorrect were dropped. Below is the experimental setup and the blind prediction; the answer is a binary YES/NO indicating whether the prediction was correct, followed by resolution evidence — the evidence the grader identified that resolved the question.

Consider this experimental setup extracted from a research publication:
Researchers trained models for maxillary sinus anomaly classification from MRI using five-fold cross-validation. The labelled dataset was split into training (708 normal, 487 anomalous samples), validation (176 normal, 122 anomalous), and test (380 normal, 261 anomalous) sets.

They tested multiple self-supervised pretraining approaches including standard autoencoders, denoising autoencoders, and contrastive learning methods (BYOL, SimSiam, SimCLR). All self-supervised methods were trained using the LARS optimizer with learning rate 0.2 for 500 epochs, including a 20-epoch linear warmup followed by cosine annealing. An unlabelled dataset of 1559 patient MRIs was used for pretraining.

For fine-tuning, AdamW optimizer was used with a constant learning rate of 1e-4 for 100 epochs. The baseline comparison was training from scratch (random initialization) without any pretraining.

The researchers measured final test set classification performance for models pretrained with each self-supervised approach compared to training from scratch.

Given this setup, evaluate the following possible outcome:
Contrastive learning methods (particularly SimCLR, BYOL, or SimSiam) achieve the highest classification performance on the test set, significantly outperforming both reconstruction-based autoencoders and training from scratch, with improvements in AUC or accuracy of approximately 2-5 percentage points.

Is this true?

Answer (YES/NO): NO